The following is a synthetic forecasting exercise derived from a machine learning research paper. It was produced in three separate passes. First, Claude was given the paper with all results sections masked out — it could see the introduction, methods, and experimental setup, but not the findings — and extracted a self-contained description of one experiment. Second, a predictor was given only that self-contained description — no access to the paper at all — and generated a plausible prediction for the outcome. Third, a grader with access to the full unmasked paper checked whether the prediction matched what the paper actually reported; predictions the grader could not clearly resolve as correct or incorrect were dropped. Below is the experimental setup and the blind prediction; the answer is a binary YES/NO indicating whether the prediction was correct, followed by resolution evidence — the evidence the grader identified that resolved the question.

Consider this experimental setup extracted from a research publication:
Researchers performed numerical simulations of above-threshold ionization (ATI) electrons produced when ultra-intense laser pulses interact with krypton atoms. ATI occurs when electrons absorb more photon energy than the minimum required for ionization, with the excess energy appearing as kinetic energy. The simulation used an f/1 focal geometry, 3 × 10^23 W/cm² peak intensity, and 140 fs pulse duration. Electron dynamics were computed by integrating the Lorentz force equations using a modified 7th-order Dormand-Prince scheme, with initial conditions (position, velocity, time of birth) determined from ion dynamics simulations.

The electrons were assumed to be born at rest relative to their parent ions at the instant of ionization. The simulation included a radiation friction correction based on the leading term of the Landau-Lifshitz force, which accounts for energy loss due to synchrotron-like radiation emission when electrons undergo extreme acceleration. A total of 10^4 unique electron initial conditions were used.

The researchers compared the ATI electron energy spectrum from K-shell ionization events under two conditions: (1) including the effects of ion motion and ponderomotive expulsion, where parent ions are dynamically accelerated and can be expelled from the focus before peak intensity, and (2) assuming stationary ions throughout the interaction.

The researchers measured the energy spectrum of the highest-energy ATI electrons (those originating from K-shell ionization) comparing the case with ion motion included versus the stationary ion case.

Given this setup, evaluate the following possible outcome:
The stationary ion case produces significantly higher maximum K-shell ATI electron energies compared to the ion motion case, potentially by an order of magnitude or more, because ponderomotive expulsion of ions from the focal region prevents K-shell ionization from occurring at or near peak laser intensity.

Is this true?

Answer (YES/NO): NO